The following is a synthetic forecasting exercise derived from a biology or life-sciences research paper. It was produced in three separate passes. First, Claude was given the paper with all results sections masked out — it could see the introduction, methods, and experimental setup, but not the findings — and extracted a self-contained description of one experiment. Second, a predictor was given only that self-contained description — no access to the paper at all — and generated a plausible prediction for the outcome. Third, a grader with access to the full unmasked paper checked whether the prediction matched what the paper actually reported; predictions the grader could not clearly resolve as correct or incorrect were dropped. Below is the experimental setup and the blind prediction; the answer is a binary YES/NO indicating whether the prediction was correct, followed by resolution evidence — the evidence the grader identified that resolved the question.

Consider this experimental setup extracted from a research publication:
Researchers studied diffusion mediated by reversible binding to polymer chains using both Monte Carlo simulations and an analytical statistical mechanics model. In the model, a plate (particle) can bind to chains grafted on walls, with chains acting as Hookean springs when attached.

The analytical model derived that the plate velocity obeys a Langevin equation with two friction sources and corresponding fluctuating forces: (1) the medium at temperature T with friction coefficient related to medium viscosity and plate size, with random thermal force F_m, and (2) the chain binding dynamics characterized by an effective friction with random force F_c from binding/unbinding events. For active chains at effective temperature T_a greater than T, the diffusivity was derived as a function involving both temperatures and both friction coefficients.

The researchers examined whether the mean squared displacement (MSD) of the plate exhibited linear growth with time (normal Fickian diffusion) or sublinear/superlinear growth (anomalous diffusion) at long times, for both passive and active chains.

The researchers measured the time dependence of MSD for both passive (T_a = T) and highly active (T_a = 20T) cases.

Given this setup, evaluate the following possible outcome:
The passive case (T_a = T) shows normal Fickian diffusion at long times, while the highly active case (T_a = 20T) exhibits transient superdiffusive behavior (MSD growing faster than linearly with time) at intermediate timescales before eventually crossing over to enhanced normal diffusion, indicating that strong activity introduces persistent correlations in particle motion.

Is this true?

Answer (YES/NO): NO